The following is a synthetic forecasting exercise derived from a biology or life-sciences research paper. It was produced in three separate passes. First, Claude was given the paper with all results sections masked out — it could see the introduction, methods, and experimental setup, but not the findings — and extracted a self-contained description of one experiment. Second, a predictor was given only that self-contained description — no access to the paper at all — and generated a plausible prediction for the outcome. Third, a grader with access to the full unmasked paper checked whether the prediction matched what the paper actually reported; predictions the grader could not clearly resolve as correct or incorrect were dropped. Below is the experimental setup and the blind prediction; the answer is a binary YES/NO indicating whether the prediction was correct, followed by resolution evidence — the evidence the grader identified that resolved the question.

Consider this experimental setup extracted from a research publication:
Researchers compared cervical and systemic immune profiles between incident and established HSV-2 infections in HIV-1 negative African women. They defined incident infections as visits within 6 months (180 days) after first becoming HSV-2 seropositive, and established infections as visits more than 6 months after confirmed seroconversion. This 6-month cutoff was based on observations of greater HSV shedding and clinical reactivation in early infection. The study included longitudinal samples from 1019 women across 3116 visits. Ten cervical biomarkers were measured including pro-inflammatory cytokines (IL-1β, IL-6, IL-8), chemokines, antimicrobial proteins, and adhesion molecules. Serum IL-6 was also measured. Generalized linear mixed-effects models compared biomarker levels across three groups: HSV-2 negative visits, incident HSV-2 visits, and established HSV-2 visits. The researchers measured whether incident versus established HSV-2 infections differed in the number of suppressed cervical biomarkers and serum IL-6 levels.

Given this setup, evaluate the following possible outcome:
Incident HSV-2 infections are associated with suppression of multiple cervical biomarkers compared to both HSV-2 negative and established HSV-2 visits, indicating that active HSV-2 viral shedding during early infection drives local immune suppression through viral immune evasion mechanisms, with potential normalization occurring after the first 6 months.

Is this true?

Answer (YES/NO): YES